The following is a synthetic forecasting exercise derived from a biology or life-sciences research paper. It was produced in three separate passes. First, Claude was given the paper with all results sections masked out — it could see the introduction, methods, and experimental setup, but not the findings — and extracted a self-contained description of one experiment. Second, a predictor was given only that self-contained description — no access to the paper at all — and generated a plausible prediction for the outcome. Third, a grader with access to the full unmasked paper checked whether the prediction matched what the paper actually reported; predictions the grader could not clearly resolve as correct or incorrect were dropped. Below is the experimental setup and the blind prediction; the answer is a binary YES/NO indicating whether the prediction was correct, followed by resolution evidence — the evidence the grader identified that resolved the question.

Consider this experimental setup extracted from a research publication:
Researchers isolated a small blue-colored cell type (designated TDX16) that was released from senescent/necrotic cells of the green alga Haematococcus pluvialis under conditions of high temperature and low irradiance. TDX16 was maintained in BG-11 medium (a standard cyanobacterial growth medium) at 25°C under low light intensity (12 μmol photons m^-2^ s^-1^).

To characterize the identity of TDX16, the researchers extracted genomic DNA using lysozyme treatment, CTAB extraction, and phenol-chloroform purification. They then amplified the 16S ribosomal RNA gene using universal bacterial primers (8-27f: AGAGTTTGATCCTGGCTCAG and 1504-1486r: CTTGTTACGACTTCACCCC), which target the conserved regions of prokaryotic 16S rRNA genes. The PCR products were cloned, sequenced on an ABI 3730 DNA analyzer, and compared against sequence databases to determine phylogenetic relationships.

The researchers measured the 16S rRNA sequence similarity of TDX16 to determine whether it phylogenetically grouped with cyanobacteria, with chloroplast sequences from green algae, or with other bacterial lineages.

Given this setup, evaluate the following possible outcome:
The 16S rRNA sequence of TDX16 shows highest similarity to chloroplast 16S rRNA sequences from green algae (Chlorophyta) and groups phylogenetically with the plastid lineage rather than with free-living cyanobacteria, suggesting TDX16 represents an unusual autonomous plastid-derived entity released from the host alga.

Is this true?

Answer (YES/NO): NO